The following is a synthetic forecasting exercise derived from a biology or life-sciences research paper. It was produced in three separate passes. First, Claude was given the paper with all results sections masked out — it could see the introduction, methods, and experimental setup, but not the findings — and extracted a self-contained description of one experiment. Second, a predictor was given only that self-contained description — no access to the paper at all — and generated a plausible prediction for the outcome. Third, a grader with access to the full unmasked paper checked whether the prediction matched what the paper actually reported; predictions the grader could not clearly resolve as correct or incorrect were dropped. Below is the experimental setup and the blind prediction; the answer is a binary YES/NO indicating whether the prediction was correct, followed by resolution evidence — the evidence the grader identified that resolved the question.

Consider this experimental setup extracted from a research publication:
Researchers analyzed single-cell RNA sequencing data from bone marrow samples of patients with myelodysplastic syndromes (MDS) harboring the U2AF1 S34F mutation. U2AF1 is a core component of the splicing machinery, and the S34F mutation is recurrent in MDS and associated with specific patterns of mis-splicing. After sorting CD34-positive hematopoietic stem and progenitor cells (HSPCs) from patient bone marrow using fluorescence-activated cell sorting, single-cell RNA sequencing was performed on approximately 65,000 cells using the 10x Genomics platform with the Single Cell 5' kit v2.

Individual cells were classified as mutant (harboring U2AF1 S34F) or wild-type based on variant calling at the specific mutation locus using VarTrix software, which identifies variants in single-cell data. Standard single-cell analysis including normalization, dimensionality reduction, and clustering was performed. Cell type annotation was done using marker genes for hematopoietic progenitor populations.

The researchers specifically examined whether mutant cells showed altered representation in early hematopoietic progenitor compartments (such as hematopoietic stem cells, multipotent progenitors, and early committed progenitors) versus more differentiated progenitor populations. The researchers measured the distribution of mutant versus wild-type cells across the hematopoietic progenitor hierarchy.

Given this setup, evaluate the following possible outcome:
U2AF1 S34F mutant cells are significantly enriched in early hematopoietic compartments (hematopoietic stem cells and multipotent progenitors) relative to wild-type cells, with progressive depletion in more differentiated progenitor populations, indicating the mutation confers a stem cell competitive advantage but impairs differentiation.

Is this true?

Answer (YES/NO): NO